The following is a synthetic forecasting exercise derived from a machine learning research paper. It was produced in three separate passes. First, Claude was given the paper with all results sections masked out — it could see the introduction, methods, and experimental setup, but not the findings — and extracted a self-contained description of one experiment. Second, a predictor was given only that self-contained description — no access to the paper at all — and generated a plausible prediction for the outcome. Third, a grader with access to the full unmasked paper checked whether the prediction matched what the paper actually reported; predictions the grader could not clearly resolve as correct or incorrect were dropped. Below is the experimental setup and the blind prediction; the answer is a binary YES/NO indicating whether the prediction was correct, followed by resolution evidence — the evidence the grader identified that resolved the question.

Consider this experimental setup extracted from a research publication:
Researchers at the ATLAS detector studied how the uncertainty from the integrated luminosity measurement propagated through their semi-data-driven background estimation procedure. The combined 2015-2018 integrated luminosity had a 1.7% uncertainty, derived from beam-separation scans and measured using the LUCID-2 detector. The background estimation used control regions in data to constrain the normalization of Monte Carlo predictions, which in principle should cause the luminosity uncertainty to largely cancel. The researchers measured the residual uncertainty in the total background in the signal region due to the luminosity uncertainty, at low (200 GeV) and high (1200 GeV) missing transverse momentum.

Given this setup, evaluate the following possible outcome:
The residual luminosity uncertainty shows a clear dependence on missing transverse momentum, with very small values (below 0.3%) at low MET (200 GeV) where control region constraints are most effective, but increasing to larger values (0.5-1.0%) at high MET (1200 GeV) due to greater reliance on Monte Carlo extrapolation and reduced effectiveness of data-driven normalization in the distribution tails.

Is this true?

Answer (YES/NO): NO